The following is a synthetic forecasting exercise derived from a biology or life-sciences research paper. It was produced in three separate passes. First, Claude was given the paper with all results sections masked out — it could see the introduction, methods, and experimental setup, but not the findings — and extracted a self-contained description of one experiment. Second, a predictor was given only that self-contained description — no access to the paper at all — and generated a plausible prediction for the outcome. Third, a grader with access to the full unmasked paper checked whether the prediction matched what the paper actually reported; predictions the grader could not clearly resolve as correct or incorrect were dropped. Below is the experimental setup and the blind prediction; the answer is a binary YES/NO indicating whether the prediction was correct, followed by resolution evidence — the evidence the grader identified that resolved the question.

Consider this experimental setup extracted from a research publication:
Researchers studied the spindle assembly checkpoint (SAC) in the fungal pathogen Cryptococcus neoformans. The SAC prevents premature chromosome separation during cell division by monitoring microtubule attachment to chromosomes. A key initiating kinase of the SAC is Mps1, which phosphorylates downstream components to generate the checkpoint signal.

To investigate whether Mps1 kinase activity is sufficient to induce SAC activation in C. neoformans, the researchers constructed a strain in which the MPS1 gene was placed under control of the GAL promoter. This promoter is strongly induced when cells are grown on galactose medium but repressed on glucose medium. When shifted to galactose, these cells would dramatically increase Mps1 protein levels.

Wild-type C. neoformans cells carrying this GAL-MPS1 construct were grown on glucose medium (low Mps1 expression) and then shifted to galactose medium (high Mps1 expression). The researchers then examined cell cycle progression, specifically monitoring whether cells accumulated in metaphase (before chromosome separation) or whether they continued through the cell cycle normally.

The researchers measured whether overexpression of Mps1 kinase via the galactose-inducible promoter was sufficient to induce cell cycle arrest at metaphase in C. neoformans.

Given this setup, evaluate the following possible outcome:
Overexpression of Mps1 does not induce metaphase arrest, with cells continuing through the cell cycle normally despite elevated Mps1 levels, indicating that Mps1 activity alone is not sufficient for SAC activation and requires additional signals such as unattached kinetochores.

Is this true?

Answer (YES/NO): NO